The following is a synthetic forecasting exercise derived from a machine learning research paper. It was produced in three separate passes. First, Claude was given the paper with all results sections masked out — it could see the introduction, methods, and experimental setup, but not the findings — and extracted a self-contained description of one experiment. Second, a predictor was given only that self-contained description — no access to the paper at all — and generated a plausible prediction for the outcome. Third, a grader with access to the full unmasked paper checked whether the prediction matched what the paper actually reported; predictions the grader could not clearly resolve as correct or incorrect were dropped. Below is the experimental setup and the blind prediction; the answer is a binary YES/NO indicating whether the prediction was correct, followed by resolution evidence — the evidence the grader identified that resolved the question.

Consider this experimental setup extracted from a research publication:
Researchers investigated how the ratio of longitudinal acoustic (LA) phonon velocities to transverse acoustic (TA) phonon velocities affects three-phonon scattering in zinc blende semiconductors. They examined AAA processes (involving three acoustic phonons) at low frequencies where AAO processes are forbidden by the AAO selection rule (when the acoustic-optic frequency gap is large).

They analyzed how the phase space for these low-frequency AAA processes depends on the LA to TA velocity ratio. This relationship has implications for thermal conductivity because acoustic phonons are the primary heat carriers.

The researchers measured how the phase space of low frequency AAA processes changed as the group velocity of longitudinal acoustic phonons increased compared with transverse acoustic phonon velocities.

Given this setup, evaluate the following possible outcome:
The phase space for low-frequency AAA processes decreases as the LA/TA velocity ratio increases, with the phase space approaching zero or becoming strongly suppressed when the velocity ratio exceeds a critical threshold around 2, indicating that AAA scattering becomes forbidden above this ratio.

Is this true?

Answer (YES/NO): NO